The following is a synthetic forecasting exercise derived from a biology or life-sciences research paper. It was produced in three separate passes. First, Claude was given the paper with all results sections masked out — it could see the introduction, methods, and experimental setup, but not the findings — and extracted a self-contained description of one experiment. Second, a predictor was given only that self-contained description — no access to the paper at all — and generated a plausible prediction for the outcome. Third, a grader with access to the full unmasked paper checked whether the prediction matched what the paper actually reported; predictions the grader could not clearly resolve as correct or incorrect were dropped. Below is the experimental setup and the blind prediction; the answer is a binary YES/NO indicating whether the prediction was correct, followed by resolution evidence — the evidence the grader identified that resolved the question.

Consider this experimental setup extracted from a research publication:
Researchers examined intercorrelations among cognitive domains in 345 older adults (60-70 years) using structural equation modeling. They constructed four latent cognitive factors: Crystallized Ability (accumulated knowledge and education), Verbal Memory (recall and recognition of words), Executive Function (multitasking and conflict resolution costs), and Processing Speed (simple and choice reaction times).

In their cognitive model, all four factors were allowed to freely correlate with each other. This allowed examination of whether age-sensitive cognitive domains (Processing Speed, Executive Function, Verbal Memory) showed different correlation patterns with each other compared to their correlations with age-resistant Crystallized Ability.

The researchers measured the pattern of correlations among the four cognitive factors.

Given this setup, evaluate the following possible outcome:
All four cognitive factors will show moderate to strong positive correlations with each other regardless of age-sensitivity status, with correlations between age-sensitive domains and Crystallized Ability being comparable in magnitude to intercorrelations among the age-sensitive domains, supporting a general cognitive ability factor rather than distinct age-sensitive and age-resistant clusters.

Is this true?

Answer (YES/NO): NO